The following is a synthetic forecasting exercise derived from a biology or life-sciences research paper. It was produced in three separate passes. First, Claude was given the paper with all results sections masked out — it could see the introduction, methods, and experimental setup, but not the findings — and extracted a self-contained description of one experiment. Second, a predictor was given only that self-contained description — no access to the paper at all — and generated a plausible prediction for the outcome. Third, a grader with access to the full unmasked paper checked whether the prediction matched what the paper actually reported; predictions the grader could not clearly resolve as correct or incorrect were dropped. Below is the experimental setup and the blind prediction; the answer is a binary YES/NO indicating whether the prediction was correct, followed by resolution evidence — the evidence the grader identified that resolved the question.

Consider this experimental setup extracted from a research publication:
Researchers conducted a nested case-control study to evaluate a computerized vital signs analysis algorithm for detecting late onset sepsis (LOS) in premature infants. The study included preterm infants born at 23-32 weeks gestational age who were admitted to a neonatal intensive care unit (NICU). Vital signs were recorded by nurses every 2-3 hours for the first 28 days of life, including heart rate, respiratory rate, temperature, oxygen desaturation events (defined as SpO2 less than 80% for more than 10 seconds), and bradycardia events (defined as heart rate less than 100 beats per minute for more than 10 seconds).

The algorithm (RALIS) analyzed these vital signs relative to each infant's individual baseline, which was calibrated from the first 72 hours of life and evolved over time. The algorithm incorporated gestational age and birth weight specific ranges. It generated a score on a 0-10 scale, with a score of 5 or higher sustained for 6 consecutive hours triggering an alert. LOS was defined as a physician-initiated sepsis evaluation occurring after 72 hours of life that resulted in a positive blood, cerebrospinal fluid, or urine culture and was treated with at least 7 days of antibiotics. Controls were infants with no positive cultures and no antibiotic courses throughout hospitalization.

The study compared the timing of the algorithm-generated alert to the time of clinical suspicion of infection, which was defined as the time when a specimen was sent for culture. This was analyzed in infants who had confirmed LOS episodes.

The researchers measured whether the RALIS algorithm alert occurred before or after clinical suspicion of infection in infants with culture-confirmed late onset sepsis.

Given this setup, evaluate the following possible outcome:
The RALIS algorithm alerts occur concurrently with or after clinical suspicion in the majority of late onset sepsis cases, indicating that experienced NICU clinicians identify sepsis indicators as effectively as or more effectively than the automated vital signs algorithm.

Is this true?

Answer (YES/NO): NO